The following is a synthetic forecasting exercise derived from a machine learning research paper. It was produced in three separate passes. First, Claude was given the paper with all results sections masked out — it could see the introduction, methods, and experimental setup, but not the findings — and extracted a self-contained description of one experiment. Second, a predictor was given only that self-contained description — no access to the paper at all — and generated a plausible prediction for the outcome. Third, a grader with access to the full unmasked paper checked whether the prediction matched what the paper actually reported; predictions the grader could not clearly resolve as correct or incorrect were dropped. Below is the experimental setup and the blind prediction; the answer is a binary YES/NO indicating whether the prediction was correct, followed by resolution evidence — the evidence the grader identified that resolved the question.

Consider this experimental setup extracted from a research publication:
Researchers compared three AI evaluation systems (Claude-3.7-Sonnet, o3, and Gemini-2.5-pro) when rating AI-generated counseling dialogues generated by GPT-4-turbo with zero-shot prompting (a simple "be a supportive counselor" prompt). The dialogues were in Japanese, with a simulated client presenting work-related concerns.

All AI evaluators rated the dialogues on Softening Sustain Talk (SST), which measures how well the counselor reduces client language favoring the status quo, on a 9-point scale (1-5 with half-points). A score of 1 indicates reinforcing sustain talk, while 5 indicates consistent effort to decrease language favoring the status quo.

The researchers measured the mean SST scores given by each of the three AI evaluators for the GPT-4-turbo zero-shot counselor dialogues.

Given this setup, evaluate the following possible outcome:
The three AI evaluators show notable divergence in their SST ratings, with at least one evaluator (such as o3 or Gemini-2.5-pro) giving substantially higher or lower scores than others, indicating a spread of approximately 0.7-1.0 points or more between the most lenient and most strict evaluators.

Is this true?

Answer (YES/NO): YES